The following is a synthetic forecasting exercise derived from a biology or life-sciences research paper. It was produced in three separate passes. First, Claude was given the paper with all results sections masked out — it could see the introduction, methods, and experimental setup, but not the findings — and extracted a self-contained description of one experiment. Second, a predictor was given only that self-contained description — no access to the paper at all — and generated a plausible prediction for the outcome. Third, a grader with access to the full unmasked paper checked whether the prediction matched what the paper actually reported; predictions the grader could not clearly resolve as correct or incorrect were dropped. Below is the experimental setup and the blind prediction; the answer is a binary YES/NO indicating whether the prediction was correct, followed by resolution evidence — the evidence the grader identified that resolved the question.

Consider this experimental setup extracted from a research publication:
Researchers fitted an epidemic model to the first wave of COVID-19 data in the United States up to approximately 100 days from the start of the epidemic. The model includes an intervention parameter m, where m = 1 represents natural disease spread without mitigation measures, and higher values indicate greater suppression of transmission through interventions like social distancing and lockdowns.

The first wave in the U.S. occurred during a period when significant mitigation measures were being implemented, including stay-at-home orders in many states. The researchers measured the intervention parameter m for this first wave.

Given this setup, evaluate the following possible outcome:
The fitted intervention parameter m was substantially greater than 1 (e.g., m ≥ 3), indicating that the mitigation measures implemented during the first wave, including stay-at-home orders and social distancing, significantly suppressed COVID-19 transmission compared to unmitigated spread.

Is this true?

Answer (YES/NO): YES